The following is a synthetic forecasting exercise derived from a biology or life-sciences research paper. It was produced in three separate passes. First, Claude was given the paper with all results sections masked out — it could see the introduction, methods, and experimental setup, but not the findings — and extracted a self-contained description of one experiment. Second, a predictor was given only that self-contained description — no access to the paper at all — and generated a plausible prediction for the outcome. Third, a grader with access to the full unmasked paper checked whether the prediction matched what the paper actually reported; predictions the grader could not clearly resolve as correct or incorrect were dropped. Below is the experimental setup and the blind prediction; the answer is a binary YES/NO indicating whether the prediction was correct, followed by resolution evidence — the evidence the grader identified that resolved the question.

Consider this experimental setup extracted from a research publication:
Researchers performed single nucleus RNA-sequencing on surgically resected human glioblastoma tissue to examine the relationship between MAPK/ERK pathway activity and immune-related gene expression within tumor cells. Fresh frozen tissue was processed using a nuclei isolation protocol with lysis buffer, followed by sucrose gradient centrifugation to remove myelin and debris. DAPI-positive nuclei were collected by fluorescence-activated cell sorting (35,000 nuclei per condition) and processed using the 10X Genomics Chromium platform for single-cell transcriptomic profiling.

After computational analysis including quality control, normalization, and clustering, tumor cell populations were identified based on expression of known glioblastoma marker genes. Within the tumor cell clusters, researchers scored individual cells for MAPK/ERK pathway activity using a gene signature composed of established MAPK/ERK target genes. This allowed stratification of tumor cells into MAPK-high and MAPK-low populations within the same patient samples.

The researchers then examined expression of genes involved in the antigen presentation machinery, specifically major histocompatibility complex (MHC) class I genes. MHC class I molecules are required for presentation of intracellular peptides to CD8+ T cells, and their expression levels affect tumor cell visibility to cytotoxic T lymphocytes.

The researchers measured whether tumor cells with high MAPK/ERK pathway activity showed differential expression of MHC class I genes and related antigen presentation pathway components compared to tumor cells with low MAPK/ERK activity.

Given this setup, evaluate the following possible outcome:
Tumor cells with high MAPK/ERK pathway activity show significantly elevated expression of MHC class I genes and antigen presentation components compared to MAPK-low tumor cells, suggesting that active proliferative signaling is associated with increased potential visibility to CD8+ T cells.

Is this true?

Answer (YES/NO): YES